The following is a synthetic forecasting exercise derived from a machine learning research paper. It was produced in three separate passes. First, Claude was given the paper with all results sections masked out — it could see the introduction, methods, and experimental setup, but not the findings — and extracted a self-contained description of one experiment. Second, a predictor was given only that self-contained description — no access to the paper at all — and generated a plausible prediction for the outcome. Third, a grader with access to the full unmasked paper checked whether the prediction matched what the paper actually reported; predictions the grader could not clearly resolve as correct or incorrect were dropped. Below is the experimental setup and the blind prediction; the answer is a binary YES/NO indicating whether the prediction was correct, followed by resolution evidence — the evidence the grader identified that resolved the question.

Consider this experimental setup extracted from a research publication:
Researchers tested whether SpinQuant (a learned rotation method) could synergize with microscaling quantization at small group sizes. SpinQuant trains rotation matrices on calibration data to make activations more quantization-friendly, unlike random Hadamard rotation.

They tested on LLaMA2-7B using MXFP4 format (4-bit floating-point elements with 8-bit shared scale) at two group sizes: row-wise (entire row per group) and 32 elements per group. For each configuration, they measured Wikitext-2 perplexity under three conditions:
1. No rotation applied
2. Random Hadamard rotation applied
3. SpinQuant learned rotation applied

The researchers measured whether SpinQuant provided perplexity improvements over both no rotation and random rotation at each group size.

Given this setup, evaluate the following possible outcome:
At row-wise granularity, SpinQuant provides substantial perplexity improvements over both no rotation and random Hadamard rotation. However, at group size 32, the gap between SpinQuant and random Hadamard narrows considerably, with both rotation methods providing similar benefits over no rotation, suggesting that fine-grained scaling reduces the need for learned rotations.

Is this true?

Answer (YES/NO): NO